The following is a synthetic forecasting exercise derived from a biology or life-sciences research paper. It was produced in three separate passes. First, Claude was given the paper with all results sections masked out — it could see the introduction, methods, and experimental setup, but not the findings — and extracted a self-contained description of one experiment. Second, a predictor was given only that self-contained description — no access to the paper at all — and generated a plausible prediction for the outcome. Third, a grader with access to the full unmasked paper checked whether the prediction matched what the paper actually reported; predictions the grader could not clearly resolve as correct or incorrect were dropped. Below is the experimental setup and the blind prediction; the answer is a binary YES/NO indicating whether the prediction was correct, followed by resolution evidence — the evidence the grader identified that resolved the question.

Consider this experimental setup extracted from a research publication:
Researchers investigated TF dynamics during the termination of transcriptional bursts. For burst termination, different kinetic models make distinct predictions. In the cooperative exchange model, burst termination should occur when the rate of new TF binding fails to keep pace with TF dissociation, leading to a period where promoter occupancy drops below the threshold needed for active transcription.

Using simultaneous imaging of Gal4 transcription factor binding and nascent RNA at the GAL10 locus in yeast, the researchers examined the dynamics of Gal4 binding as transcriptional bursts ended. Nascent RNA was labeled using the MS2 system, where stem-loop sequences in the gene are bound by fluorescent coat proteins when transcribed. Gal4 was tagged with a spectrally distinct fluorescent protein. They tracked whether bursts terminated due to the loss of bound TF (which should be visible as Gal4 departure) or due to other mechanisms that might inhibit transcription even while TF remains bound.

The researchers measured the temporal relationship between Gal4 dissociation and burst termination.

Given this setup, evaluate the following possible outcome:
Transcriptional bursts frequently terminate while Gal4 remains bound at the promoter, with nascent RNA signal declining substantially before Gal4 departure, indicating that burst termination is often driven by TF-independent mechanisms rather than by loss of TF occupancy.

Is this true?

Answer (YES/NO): NO